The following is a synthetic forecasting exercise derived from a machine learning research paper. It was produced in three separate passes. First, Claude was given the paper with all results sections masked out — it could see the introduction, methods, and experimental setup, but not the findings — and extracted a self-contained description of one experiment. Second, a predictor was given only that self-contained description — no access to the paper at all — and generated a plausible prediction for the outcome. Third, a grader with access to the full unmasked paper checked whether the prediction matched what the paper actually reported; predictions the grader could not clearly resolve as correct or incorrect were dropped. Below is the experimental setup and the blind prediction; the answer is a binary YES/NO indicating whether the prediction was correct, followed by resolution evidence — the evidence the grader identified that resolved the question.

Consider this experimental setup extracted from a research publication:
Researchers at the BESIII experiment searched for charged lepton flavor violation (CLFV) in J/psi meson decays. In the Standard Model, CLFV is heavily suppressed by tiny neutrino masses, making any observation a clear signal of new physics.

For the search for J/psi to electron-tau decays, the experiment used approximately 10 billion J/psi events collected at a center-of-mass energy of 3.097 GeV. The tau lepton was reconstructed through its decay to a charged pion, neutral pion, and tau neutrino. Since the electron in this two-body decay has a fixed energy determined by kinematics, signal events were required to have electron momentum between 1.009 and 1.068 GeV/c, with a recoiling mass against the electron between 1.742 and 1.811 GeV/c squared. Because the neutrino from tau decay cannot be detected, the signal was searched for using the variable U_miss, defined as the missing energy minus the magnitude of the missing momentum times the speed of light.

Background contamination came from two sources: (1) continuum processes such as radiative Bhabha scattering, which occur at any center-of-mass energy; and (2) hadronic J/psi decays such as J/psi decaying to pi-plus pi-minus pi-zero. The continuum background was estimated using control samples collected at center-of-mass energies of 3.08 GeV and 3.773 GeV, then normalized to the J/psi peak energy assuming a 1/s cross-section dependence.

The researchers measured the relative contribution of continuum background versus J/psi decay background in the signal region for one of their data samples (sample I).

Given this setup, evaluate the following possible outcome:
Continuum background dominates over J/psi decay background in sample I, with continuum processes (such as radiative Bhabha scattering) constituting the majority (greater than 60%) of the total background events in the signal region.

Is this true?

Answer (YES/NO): YES